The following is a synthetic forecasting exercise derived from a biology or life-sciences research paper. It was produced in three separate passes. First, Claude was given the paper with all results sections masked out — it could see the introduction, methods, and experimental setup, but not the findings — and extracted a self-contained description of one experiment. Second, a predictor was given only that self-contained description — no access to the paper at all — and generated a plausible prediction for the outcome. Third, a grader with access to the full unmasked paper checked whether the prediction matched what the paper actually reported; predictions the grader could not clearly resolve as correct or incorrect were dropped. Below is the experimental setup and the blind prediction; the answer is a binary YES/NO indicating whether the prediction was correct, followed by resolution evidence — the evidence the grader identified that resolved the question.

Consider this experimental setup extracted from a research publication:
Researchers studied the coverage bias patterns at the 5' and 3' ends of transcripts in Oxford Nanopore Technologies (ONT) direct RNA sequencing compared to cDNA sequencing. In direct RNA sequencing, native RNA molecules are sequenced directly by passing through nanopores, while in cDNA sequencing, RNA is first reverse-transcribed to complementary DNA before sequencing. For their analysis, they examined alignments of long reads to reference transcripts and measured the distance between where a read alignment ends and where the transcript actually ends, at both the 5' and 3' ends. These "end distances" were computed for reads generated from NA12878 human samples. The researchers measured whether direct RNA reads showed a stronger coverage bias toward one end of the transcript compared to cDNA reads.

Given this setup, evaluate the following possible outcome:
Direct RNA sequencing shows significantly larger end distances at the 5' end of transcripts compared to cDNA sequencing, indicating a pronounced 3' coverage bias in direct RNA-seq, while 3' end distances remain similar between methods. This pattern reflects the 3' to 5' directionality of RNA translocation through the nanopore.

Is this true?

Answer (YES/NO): NO